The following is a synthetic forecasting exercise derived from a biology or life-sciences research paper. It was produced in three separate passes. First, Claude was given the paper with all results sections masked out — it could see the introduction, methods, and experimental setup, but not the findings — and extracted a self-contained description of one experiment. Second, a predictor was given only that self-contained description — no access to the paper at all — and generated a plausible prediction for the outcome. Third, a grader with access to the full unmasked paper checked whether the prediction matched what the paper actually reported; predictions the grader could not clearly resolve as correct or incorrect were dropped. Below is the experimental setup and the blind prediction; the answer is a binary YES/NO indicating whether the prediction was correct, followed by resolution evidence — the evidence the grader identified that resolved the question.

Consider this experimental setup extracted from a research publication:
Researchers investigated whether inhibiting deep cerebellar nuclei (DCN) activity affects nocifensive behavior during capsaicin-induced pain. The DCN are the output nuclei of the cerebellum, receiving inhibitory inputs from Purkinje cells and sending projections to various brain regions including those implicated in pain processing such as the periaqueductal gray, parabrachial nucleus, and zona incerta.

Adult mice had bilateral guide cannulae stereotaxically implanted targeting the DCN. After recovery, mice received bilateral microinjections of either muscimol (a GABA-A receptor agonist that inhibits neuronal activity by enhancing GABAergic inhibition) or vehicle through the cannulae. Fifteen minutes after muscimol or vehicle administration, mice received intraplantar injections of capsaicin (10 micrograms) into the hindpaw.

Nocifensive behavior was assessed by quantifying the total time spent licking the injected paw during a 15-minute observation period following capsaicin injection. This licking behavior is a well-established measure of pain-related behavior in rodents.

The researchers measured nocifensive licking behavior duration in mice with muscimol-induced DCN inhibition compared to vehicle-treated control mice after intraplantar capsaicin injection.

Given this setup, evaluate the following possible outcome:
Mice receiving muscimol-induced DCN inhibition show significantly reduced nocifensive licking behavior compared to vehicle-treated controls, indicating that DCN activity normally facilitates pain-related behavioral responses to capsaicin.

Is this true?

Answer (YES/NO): YES